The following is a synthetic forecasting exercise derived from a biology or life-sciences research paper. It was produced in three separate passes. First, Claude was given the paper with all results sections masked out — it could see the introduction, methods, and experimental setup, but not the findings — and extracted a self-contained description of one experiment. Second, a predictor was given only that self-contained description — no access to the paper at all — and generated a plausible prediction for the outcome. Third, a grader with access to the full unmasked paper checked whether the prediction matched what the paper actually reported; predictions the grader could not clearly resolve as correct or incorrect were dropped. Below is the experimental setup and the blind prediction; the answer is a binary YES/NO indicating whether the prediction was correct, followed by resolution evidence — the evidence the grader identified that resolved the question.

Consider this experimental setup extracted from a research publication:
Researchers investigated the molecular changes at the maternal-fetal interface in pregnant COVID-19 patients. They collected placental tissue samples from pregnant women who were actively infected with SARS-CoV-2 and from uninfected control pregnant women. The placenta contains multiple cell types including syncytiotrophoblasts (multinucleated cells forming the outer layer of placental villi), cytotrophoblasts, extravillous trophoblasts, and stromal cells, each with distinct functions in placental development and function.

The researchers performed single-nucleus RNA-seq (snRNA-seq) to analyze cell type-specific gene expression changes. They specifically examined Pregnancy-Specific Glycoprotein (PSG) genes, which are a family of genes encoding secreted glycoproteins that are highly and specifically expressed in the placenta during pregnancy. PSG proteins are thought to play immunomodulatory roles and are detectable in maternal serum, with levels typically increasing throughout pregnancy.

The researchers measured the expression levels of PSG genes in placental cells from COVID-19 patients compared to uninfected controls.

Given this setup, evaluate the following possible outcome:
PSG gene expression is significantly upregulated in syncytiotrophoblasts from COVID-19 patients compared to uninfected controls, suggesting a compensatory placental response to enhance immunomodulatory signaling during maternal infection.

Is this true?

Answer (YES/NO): NO